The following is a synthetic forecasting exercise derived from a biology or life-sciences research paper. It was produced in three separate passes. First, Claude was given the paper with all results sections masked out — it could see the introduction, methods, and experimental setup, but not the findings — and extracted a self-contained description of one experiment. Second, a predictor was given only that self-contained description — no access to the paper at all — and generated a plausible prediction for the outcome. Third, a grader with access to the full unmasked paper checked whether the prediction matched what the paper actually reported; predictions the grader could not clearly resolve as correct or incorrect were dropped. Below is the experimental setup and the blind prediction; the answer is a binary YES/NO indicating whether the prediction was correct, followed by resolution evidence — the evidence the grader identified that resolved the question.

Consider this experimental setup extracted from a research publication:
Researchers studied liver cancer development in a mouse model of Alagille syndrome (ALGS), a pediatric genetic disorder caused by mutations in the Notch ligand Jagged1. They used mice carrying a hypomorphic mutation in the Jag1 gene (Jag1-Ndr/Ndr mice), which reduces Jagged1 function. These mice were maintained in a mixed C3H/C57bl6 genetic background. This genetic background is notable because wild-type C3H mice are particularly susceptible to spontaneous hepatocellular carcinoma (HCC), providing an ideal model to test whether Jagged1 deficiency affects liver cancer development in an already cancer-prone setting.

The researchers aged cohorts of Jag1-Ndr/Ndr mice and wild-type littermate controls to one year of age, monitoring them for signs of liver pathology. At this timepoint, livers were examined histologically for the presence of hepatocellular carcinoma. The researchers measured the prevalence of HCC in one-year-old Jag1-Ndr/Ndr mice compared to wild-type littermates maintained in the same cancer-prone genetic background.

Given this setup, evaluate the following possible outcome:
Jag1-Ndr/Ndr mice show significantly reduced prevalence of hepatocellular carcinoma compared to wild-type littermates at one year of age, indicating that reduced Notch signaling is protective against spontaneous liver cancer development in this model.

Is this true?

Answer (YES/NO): YES